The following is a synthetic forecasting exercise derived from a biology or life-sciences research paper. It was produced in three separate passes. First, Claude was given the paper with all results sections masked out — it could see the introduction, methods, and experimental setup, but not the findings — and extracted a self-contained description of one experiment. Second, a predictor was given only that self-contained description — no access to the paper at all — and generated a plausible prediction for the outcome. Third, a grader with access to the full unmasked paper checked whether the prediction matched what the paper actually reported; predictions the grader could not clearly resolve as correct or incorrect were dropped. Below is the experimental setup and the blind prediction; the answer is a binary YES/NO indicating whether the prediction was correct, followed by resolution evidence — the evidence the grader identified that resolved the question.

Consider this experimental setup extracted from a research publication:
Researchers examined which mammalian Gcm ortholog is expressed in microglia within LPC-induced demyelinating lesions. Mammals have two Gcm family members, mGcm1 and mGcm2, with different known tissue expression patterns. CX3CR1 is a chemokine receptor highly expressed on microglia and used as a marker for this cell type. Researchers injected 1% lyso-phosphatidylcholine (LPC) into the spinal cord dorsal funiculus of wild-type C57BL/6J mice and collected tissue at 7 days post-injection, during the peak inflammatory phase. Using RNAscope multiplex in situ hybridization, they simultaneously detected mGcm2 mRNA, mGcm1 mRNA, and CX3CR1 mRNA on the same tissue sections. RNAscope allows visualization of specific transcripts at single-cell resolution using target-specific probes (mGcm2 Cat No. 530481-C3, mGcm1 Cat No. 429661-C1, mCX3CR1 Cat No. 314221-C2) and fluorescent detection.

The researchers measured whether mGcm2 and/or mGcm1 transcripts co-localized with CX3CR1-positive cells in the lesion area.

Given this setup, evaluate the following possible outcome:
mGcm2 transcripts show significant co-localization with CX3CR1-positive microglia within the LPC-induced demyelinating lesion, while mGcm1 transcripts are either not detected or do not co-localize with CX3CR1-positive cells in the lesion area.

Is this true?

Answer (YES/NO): YES